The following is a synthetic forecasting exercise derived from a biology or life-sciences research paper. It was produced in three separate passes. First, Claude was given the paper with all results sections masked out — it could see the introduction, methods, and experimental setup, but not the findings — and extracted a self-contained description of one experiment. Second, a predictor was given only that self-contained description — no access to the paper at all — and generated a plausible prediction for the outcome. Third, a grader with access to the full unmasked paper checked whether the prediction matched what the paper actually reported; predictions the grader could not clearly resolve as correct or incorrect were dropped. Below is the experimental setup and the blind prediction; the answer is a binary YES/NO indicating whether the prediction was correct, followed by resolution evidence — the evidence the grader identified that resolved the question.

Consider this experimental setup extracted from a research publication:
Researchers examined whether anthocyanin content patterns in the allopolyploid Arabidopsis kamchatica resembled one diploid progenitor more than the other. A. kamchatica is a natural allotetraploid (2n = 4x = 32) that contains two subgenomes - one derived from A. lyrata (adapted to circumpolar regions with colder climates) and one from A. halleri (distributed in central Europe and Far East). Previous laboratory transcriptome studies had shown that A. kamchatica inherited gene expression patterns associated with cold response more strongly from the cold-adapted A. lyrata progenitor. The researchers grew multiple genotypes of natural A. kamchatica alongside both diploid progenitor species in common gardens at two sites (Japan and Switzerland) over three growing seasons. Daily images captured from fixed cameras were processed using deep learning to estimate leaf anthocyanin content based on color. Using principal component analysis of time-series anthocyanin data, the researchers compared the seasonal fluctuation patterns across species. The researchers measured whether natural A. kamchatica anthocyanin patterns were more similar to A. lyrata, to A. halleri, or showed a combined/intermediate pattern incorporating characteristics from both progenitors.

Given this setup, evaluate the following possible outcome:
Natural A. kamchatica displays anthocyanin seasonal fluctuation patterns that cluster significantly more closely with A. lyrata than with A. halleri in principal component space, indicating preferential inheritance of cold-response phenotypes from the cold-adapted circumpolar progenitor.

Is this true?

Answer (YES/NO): NO